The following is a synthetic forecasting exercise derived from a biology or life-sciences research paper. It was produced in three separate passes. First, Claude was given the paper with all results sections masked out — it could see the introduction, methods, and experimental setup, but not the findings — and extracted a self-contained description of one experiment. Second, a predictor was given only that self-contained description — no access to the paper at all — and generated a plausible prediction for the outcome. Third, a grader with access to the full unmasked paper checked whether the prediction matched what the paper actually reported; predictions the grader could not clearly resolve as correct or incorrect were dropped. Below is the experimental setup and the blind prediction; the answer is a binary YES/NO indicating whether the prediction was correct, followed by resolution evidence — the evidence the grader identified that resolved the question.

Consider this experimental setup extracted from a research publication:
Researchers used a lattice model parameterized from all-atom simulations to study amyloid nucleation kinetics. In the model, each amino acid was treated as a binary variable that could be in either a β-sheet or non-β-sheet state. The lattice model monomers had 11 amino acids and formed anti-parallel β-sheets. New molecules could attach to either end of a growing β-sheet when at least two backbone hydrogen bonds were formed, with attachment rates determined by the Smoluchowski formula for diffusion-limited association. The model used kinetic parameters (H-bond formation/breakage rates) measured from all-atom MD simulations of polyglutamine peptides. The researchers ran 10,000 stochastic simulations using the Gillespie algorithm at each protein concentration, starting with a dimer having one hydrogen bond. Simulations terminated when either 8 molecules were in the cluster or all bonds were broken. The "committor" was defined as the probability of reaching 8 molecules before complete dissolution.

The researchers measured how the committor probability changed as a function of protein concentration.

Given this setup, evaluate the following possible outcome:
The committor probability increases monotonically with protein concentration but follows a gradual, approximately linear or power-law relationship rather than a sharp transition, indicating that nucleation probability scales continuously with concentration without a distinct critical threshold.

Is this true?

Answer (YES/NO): NO